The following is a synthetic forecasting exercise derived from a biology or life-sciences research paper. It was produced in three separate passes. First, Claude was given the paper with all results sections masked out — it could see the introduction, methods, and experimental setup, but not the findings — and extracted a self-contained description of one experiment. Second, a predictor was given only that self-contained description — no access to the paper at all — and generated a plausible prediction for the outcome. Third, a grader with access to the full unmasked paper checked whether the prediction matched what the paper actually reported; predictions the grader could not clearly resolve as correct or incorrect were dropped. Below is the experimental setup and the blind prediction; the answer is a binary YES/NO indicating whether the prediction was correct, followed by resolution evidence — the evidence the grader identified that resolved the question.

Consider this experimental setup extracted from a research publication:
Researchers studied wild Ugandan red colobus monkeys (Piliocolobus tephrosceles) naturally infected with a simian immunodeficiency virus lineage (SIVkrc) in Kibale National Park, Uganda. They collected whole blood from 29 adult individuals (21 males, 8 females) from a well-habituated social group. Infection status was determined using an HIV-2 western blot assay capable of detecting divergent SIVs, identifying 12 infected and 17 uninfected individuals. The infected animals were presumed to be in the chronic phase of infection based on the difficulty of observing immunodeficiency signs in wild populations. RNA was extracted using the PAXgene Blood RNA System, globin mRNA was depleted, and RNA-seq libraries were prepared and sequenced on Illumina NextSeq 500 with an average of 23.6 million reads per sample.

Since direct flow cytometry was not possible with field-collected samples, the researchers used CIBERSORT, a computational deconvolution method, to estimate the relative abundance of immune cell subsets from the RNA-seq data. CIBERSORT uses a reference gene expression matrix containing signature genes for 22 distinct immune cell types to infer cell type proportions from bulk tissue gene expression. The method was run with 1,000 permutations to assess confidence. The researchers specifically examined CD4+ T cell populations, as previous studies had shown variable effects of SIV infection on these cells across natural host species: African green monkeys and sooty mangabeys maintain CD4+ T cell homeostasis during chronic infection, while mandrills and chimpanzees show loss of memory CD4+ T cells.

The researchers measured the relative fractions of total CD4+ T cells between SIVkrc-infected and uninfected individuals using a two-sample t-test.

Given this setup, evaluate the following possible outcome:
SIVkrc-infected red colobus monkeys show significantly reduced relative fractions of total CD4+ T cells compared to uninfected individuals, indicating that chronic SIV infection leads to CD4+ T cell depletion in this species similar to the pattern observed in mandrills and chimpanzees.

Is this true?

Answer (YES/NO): NO